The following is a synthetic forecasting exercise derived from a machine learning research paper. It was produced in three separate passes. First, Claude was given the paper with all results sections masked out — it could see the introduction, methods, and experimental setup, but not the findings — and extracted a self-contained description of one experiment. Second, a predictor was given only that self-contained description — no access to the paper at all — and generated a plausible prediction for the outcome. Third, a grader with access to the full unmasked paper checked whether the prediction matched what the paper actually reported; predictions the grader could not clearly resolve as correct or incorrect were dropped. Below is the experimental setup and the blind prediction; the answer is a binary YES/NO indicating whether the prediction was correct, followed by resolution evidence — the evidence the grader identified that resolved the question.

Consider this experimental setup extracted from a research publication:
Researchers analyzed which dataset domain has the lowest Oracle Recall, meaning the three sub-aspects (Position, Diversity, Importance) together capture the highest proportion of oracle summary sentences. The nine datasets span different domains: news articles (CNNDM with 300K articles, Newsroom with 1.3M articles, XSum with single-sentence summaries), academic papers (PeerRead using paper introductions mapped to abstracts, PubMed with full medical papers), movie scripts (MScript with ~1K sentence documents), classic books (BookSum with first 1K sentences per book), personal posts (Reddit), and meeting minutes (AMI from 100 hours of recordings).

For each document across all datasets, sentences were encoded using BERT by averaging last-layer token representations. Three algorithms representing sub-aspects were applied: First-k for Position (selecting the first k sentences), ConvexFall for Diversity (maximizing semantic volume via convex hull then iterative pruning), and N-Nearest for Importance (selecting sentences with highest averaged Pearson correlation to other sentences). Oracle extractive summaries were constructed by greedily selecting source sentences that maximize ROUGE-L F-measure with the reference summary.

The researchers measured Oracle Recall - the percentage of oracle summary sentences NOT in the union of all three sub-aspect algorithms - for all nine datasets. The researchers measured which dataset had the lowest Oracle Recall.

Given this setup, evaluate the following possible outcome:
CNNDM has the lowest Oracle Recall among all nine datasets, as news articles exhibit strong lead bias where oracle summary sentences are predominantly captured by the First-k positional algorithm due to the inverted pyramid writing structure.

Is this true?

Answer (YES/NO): NO